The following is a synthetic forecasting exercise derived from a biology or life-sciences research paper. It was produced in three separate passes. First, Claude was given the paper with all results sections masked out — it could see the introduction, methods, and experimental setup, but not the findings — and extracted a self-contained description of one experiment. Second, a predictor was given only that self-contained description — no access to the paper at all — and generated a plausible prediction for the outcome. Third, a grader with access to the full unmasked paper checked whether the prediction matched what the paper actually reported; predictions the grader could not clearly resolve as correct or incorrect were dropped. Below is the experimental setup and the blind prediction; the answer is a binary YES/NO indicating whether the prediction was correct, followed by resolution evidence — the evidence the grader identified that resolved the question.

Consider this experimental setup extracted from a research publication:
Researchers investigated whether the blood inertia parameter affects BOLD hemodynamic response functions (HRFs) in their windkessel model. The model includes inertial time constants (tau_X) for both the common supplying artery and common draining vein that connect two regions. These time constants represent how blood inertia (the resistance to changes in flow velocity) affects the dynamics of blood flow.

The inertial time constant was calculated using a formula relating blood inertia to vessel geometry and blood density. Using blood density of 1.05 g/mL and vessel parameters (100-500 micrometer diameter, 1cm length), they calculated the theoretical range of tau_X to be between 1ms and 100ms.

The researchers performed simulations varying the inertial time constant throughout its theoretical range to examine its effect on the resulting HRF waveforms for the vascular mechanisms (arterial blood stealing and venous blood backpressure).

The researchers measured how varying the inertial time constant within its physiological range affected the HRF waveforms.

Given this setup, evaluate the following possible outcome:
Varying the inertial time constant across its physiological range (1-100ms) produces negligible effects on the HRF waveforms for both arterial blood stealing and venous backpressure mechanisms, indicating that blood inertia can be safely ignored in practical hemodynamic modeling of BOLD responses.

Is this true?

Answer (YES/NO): YES